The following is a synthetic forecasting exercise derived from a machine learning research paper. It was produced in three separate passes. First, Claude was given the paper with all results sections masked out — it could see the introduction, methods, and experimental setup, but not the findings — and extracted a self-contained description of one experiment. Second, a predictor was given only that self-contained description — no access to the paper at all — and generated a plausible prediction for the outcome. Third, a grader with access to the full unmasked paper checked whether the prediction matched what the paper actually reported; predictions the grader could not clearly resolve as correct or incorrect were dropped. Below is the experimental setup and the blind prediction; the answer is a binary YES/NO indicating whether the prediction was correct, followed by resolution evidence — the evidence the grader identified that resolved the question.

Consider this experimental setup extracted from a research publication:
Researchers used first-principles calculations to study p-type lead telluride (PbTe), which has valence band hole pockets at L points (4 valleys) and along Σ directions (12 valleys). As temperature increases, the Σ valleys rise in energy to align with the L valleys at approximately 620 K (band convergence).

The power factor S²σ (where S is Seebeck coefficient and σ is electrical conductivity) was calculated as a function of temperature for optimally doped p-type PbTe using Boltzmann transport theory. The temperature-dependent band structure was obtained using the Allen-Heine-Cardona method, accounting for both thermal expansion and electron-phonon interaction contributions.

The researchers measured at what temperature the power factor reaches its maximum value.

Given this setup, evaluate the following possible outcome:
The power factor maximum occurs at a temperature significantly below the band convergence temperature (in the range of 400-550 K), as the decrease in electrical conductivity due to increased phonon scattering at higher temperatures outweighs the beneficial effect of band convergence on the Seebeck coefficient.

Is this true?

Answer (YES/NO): NO